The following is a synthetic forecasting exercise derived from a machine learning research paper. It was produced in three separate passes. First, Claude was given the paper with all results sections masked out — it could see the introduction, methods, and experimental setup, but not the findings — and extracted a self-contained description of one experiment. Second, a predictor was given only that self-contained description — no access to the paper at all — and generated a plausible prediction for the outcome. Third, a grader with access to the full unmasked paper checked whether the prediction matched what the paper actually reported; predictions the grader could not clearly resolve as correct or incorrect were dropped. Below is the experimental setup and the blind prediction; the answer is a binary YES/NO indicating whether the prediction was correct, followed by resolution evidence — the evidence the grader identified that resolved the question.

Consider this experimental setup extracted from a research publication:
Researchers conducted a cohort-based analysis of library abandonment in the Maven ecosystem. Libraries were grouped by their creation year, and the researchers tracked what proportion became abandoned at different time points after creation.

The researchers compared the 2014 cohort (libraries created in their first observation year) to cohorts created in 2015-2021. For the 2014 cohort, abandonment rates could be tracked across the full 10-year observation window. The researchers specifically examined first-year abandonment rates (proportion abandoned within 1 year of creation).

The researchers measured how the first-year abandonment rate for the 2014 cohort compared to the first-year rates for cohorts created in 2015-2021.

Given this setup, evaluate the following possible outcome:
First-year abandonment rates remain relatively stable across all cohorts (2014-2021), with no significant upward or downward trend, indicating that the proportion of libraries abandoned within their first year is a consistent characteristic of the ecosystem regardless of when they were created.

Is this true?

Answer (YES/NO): NO